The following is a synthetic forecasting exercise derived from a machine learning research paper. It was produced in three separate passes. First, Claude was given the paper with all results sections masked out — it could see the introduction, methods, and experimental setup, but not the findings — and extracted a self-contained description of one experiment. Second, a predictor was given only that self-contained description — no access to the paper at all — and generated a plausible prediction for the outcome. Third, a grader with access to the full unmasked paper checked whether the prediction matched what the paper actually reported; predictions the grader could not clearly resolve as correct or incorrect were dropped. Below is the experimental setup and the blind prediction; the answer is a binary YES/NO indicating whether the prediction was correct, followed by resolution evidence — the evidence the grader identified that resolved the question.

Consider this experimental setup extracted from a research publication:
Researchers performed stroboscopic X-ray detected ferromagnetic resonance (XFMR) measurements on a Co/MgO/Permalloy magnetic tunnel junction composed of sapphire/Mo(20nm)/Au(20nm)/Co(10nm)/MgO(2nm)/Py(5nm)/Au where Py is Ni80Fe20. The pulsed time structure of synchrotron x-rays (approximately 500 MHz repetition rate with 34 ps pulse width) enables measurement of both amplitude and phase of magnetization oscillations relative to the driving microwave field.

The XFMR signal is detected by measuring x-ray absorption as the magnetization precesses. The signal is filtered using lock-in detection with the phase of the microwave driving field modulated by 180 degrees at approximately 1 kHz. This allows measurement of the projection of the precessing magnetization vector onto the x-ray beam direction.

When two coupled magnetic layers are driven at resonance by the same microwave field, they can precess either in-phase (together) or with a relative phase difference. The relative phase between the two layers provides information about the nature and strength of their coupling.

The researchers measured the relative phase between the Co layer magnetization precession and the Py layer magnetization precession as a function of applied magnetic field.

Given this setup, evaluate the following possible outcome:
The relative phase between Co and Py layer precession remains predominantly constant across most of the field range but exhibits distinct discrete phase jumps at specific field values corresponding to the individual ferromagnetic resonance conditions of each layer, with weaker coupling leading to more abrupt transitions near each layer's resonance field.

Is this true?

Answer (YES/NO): NO